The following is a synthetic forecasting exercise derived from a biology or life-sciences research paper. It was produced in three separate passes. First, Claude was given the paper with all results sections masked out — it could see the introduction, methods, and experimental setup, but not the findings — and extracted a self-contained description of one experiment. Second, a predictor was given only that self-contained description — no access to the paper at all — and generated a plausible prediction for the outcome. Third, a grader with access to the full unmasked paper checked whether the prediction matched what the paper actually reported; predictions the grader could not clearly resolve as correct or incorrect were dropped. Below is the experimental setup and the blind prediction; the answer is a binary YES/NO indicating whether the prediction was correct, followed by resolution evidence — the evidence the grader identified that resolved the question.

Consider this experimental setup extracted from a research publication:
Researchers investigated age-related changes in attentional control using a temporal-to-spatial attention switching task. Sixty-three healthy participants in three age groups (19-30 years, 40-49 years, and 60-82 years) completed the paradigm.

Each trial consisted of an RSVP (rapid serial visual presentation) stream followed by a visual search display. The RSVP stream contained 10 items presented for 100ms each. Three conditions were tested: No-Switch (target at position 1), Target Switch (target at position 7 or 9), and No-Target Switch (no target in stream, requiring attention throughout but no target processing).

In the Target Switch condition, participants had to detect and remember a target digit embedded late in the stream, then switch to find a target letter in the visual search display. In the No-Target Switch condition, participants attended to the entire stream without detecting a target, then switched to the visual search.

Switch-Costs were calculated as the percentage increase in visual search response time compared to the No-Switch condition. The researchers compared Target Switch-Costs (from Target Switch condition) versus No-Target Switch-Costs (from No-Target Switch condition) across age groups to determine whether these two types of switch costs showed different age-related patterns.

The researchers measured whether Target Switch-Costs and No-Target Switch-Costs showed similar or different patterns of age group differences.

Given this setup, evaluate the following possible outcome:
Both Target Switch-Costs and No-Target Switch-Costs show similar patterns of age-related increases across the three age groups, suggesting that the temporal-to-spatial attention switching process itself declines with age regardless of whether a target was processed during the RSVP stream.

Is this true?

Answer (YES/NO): NO